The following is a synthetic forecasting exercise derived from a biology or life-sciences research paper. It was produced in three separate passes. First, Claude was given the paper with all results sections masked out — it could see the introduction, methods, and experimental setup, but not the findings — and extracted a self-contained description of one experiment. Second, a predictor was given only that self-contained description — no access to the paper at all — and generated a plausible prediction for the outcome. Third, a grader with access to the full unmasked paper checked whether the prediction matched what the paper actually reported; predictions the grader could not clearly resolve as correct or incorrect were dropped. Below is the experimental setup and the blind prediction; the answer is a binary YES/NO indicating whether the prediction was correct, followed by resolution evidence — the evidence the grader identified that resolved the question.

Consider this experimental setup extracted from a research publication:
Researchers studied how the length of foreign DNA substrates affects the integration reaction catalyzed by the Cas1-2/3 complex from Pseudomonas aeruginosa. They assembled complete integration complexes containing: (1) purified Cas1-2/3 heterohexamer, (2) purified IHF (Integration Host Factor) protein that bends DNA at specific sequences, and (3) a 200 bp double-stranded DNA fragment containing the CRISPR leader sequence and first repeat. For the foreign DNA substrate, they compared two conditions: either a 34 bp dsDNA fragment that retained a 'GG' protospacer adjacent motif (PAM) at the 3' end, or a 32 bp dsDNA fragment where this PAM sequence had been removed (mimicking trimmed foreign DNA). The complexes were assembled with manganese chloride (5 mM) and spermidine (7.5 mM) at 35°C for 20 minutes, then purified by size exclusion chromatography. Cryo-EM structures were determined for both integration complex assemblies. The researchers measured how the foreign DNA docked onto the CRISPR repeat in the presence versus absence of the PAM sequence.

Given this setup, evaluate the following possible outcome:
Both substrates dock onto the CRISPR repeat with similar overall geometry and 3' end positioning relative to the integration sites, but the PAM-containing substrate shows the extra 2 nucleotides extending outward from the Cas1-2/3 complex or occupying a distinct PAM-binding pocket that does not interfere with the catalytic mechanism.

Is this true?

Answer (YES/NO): NO